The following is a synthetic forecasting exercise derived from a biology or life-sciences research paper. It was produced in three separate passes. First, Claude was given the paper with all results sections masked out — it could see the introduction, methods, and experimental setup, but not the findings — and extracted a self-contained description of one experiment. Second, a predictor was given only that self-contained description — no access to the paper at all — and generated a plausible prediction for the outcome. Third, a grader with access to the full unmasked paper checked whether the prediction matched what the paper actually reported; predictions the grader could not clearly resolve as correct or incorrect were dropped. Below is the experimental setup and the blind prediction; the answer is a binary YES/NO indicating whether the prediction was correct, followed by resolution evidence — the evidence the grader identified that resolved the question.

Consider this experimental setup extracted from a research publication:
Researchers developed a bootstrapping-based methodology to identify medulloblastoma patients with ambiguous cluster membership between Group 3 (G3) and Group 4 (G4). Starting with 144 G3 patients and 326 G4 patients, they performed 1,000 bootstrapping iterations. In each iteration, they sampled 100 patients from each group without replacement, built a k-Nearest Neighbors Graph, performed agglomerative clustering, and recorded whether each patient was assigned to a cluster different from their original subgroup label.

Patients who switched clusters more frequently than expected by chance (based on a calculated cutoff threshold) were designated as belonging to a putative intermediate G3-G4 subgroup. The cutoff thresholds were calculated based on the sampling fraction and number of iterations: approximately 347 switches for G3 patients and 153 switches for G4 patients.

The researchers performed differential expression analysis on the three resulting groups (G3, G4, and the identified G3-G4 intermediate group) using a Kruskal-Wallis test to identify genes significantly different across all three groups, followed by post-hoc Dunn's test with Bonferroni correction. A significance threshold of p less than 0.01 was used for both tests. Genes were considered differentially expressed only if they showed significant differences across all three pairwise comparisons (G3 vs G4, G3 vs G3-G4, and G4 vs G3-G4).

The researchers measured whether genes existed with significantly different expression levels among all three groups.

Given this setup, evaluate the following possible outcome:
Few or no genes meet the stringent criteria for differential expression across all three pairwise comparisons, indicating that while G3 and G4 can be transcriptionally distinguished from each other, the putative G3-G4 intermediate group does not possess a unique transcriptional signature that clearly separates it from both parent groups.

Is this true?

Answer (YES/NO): NO